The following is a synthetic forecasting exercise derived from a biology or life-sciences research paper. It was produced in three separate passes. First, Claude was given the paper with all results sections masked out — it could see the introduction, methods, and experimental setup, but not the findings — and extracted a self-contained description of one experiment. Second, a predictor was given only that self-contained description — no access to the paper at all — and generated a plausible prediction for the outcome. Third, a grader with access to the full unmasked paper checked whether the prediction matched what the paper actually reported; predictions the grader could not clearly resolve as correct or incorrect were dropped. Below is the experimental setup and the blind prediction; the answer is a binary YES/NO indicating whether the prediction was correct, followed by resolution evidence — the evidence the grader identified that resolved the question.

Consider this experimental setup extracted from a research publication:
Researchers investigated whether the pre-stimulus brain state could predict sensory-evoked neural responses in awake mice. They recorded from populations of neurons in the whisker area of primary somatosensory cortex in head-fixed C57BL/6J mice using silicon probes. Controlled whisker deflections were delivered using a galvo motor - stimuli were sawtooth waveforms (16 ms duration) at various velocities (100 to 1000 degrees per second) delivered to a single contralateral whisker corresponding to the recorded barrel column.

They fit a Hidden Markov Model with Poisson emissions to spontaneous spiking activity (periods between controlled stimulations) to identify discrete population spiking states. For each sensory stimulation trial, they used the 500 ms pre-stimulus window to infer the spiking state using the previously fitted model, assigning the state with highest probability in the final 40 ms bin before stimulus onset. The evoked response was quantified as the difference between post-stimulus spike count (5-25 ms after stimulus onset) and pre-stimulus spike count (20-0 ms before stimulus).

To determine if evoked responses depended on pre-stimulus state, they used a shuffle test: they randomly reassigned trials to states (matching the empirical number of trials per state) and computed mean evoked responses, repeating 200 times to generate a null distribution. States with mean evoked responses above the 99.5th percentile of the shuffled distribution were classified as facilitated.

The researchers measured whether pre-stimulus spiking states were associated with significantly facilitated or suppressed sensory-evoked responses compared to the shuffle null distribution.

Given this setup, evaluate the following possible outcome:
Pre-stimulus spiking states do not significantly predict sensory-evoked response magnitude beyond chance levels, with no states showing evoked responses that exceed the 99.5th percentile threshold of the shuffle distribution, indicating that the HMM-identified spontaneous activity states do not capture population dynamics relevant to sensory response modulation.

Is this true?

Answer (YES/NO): NO